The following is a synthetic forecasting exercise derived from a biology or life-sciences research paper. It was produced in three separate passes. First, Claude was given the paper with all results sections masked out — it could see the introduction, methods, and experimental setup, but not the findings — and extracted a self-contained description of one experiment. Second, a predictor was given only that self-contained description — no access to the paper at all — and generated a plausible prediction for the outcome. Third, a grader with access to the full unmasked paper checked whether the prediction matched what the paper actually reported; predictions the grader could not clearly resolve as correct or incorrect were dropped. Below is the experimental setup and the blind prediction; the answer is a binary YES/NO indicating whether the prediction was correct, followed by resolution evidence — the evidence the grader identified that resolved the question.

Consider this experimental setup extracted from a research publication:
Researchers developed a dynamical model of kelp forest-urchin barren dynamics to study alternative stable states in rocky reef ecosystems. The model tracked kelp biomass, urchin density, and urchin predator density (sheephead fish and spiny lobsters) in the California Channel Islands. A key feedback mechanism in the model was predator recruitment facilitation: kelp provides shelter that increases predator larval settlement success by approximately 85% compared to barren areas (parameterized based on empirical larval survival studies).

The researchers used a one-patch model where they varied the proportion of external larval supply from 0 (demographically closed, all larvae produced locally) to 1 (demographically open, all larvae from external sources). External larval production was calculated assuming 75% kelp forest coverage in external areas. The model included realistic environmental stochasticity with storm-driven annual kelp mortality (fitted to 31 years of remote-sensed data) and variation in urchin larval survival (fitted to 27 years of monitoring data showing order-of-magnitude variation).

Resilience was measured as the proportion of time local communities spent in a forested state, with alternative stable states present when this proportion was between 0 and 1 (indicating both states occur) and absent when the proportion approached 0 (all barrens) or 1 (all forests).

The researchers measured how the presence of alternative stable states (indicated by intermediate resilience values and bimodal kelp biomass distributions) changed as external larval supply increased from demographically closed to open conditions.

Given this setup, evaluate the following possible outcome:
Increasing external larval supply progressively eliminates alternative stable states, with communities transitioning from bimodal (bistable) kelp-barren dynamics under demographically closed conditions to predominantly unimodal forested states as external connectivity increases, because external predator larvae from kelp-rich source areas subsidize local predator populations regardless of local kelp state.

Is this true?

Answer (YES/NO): NO